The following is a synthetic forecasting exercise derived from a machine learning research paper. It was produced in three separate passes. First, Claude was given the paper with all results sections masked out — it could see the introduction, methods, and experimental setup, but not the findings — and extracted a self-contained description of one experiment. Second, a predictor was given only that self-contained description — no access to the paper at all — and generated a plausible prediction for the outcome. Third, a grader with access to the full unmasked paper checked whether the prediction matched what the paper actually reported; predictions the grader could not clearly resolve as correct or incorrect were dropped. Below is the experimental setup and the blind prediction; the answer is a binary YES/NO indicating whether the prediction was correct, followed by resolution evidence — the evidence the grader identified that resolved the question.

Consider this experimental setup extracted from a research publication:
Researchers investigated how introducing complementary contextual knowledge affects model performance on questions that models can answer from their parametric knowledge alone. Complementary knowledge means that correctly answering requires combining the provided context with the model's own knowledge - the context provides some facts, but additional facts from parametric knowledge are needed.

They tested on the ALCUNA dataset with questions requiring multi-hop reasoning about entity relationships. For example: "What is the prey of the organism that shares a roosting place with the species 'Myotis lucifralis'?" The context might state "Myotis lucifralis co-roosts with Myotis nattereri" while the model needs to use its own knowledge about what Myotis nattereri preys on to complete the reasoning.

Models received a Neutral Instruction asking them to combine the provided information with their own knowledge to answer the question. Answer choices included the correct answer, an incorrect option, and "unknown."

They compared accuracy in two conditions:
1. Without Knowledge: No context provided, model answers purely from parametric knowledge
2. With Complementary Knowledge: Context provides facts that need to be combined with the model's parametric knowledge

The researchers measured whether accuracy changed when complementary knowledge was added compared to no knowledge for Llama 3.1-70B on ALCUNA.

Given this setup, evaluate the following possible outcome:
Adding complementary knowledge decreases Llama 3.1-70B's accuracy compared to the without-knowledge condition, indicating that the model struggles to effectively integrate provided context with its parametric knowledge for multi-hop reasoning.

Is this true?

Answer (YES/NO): YES